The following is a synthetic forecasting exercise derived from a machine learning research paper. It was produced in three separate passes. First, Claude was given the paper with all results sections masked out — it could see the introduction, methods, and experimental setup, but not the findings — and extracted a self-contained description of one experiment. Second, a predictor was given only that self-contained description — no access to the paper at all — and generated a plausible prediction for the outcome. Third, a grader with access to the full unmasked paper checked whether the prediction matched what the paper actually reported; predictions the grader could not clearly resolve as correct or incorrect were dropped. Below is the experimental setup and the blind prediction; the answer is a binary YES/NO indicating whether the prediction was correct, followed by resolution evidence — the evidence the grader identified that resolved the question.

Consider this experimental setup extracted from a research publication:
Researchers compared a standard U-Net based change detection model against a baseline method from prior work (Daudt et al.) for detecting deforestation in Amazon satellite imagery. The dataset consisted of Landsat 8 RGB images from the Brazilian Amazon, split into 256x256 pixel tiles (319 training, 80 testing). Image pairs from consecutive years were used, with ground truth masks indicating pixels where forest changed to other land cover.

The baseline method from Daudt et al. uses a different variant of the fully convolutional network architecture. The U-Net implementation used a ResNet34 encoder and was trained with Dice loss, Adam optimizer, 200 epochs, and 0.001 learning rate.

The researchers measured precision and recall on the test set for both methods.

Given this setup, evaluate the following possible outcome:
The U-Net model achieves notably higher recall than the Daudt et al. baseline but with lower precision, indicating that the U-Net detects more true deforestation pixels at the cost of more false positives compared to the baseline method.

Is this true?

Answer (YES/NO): NO